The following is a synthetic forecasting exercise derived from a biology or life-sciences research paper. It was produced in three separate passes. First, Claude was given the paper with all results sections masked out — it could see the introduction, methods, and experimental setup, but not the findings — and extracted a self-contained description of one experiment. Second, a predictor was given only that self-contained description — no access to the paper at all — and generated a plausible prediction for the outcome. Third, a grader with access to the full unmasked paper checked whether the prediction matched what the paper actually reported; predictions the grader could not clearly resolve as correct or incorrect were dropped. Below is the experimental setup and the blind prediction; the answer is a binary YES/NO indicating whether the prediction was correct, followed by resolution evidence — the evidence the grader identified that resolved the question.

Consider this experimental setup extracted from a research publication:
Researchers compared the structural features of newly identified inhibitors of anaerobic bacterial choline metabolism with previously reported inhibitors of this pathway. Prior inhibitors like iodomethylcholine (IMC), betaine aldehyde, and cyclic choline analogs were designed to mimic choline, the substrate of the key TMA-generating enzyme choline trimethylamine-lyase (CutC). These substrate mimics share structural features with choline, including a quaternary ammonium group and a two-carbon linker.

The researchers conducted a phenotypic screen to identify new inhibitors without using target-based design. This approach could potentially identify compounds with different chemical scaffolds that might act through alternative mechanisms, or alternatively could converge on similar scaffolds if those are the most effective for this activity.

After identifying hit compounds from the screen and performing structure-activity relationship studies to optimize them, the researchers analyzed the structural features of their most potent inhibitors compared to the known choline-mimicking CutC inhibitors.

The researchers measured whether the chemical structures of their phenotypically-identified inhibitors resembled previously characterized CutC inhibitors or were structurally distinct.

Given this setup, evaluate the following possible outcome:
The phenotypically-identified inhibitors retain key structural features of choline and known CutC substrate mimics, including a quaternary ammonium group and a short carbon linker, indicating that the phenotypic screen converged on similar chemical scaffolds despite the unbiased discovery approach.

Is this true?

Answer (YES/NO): NO